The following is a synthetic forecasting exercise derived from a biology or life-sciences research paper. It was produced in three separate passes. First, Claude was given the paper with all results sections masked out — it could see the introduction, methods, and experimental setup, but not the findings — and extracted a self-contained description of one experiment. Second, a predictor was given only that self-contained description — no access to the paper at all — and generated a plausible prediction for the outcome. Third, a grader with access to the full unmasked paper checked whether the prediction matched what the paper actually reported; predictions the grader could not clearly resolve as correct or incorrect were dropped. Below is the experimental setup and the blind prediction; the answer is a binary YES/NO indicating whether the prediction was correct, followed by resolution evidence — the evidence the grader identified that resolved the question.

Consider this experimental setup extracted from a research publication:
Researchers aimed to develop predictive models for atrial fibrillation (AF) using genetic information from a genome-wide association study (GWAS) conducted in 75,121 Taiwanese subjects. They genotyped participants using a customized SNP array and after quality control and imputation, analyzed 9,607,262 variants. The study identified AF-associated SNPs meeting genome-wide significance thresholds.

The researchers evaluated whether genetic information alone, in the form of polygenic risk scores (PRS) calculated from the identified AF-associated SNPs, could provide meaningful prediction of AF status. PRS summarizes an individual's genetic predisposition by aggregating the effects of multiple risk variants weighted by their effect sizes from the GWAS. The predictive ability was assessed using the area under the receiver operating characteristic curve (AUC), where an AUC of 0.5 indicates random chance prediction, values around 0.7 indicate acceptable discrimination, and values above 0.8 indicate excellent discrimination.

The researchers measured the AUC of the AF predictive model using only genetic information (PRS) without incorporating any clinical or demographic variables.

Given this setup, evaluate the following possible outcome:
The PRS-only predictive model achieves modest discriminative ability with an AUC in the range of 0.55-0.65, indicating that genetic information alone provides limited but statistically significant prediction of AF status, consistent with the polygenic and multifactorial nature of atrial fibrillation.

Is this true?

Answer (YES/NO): YES